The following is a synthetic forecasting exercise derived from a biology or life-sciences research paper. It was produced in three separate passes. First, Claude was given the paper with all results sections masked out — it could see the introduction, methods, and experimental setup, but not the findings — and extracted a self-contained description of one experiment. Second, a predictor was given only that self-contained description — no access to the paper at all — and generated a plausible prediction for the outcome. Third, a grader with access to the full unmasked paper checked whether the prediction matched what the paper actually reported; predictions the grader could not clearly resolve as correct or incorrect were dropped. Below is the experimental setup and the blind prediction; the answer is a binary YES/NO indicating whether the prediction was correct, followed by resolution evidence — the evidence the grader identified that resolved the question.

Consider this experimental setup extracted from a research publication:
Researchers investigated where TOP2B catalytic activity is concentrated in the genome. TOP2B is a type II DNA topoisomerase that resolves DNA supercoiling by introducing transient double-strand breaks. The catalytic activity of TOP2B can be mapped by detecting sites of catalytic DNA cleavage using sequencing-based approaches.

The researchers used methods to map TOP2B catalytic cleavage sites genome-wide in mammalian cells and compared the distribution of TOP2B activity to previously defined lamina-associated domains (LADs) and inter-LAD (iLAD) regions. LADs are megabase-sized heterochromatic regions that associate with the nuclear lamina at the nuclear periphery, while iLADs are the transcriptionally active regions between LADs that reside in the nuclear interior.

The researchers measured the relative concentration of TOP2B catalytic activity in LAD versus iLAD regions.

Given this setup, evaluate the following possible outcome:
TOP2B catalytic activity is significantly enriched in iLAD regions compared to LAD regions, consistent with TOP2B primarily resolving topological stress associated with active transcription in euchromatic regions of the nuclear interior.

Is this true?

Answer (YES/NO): YES